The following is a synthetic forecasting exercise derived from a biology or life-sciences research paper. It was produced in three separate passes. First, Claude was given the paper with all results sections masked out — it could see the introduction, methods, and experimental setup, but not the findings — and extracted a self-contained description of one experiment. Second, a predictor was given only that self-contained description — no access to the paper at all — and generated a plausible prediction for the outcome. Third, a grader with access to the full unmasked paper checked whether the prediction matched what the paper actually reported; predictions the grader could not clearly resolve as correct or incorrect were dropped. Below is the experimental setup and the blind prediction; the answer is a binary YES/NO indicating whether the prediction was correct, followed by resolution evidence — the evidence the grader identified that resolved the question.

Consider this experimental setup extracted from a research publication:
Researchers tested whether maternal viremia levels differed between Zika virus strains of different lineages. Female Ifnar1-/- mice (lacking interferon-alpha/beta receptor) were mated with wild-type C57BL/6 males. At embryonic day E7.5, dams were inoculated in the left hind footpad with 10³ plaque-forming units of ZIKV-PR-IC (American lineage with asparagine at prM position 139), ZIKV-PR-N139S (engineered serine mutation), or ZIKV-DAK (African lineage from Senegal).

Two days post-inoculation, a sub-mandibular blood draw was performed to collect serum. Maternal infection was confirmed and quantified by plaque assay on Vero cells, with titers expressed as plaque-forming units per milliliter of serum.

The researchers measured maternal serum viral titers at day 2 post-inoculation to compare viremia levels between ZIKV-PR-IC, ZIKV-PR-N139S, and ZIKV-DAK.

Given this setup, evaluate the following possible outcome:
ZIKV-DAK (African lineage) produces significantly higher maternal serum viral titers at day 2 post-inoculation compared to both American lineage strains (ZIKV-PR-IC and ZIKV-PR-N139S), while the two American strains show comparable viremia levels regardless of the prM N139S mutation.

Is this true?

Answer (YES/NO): NO